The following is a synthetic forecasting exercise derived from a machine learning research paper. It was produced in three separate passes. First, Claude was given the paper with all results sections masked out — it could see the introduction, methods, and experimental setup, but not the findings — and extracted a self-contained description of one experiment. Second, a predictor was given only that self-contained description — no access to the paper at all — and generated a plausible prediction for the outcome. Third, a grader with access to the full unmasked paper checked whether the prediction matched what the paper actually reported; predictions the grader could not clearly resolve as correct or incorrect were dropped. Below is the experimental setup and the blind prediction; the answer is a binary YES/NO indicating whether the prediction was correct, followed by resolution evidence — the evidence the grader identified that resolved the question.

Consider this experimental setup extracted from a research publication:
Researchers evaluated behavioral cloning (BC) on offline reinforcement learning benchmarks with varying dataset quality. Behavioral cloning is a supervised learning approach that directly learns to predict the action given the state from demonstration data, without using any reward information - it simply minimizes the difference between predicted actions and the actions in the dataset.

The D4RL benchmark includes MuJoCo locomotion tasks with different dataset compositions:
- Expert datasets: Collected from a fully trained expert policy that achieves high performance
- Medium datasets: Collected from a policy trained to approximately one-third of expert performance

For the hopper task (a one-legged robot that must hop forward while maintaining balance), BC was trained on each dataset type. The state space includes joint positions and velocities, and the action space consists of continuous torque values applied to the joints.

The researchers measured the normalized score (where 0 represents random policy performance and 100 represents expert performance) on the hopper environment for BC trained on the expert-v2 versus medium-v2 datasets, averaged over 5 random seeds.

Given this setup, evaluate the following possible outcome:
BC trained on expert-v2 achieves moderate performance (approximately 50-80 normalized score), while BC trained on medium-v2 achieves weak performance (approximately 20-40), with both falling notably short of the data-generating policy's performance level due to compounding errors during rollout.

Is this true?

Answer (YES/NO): NO